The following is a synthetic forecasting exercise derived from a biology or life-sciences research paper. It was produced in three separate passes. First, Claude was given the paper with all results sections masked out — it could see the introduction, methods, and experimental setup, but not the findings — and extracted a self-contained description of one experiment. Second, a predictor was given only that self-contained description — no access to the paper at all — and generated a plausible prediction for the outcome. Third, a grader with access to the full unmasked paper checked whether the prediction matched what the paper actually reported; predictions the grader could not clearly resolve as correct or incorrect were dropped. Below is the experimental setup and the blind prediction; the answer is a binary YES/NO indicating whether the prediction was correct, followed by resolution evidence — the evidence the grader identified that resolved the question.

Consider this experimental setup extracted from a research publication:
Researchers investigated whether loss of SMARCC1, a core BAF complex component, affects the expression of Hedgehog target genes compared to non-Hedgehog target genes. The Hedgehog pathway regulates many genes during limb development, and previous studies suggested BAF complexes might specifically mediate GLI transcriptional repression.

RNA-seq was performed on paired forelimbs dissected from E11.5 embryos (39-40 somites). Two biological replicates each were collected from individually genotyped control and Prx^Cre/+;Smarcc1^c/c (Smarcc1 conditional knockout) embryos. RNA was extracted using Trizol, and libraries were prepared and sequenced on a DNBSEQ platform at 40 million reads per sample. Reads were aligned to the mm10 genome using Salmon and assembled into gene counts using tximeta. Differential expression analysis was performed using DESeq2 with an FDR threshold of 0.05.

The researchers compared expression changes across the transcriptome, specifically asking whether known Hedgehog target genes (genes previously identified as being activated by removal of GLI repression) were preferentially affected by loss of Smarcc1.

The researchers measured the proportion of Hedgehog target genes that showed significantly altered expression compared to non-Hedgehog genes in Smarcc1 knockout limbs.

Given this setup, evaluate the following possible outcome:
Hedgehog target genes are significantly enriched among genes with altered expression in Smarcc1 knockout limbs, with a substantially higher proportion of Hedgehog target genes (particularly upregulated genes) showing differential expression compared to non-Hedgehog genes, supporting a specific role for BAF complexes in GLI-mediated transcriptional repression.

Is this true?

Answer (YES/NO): NO